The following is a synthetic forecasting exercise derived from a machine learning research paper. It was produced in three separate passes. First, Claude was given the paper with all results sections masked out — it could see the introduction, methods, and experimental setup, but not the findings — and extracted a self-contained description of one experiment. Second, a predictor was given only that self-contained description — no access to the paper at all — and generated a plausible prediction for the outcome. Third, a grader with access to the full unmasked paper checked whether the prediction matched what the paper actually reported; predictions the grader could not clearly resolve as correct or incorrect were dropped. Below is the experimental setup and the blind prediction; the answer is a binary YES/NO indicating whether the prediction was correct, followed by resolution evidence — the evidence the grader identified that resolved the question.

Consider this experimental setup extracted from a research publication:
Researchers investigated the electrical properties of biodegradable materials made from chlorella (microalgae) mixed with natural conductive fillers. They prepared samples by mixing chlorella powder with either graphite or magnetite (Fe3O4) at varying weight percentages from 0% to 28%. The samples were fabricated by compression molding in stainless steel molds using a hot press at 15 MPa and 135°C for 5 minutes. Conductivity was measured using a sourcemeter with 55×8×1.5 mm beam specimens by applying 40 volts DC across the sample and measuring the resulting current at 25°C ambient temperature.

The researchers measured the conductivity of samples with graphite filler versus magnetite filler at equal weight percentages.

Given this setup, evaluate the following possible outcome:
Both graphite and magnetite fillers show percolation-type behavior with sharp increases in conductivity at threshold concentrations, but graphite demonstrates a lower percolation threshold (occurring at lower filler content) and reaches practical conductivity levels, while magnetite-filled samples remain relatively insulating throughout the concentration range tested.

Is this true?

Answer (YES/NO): NO